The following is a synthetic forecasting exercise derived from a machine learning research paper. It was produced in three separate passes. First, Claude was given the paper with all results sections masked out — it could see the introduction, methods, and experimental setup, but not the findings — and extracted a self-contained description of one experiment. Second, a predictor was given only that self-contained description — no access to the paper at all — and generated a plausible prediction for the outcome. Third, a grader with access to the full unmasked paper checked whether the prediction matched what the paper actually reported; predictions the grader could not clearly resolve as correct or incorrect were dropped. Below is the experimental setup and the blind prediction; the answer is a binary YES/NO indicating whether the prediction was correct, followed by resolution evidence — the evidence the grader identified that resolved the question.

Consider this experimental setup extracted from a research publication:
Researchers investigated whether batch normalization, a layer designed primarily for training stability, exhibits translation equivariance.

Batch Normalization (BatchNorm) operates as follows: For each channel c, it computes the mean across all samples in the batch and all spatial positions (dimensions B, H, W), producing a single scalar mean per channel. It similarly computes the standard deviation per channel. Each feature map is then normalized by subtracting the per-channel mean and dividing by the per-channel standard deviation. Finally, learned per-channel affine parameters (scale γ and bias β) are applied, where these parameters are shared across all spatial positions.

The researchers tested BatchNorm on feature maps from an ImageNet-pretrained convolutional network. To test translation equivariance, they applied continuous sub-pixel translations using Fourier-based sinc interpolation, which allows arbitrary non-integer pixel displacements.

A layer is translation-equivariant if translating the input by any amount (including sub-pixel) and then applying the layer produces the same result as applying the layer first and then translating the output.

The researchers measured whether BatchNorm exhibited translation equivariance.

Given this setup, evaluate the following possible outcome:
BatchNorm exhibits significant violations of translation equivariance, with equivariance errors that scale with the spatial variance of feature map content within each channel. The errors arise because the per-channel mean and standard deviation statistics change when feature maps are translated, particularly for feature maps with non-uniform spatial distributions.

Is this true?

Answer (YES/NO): NO